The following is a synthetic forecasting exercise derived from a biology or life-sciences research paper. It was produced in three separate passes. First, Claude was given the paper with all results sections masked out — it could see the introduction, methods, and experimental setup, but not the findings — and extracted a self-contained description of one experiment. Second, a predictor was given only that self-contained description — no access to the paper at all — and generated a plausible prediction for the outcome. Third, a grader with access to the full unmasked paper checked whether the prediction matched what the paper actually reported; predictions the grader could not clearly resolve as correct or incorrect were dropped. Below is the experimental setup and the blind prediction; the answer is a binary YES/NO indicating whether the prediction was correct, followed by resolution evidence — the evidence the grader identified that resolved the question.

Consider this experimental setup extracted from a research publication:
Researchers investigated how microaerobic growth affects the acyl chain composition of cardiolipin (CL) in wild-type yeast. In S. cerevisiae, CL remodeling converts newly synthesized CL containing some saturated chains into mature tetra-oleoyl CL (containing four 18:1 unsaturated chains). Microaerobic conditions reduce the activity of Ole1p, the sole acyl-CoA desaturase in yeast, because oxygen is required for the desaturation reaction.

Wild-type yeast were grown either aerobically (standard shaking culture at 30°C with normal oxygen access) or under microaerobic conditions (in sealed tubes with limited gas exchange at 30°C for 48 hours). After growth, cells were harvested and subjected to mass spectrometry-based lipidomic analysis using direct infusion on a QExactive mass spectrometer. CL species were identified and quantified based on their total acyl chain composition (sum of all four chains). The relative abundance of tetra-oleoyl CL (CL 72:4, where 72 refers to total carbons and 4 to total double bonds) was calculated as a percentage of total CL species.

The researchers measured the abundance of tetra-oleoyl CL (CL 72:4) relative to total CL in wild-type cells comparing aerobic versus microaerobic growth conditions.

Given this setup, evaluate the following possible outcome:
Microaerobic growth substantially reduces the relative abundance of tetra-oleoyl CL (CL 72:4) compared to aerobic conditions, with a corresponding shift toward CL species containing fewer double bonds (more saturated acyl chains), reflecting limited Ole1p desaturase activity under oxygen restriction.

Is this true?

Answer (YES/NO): YES